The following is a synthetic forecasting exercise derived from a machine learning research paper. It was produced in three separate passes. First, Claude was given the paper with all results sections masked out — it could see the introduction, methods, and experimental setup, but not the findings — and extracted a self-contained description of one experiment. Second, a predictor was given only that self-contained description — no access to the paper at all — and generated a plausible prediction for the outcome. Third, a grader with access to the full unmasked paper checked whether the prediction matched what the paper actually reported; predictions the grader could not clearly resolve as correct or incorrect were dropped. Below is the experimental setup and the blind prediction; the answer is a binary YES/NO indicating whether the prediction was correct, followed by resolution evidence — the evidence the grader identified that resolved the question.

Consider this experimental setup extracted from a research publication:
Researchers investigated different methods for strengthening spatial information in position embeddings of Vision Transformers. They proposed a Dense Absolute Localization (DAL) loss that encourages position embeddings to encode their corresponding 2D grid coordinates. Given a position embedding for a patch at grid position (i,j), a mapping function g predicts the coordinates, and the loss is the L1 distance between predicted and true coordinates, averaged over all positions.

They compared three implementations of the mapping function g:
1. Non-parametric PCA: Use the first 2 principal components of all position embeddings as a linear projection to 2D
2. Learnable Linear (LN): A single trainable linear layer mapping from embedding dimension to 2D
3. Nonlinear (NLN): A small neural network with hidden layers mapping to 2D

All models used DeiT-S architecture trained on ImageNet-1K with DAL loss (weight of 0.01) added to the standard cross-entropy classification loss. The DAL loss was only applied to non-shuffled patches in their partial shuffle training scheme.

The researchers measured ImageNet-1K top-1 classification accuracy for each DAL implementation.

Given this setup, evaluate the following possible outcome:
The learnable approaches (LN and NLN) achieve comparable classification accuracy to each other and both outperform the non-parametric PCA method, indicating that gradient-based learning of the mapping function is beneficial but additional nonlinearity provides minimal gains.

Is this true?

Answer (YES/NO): NO